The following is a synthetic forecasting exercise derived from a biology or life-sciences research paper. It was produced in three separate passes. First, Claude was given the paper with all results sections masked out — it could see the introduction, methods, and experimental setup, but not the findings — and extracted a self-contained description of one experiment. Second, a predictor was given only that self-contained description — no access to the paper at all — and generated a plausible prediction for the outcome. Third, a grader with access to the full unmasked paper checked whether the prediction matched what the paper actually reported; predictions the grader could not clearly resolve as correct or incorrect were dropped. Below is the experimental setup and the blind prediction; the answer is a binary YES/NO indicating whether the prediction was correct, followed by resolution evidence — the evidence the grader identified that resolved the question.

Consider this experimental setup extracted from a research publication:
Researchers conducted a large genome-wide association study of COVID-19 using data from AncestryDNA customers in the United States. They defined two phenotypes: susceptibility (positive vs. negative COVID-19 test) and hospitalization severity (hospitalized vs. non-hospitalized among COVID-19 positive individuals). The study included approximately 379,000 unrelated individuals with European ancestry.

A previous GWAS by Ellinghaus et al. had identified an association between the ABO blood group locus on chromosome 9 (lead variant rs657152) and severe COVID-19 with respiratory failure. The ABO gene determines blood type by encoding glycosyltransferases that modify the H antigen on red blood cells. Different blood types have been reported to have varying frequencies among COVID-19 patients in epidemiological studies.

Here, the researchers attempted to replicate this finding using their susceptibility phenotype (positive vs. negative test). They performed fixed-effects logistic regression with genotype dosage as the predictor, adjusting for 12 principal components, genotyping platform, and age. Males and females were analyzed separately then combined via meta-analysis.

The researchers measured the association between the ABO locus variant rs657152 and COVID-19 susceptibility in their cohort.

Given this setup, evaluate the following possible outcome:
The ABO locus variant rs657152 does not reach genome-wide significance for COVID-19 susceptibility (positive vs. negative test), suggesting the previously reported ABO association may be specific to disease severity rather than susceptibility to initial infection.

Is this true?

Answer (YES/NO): YES